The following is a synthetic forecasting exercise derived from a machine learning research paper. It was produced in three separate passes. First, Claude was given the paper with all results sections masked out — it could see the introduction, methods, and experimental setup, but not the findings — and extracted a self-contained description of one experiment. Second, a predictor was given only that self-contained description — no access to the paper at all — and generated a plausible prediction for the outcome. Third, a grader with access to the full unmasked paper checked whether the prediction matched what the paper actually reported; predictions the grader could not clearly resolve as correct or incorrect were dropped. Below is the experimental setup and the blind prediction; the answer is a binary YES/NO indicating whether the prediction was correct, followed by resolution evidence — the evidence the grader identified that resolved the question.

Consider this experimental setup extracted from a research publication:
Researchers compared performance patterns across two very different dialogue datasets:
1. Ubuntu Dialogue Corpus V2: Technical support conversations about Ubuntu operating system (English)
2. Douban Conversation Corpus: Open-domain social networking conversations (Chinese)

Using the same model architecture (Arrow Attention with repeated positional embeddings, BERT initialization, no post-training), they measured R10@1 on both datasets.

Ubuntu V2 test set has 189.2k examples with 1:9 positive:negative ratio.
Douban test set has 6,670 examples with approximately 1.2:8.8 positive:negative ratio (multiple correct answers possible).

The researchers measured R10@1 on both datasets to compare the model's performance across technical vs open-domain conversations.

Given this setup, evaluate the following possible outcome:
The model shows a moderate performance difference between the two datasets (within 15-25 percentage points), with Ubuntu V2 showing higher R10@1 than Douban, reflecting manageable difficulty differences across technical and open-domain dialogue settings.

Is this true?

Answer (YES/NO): NO